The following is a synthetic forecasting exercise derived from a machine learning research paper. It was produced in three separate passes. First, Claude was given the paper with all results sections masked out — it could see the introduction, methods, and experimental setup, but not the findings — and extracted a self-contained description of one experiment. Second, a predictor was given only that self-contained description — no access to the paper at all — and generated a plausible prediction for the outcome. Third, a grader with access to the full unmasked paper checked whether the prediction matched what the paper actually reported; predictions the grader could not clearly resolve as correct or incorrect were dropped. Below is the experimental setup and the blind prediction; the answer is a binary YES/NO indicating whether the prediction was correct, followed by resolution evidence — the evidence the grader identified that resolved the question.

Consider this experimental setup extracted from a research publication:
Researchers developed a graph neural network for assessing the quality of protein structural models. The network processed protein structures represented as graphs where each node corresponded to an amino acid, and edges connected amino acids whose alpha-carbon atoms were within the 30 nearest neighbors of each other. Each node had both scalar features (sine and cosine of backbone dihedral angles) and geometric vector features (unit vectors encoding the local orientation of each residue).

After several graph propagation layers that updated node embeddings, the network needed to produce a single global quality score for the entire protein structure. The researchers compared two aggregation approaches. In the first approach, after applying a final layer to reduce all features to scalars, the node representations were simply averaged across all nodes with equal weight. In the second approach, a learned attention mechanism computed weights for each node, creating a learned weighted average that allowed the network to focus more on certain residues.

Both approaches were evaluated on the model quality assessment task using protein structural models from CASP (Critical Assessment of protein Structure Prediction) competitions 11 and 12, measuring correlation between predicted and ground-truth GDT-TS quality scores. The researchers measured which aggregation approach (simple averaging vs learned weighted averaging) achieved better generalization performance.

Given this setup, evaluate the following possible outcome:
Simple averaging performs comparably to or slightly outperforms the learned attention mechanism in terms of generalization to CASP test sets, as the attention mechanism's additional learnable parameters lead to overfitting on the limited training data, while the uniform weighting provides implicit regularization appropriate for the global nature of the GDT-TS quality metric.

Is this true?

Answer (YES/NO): YES